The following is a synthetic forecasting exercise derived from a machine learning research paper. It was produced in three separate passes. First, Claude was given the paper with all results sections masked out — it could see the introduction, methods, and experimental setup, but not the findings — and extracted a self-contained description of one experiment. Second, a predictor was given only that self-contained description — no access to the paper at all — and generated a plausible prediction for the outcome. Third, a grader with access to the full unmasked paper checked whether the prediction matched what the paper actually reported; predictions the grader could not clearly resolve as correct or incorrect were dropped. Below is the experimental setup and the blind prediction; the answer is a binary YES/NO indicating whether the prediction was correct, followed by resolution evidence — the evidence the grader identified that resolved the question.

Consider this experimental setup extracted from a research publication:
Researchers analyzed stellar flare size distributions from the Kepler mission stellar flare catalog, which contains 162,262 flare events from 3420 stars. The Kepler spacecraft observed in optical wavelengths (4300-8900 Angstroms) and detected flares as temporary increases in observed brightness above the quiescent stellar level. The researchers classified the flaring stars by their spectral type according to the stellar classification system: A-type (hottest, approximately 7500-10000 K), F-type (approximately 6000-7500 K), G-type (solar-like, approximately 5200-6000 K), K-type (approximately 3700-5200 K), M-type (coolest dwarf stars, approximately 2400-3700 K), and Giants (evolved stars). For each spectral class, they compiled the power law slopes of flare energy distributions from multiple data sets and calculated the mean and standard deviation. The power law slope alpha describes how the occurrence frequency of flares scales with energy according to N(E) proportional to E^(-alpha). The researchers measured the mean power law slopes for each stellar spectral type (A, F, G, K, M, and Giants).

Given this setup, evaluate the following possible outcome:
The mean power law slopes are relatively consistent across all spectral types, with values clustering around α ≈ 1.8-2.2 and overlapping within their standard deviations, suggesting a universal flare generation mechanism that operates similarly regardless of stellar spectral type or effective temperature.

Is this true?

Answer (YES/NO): NO